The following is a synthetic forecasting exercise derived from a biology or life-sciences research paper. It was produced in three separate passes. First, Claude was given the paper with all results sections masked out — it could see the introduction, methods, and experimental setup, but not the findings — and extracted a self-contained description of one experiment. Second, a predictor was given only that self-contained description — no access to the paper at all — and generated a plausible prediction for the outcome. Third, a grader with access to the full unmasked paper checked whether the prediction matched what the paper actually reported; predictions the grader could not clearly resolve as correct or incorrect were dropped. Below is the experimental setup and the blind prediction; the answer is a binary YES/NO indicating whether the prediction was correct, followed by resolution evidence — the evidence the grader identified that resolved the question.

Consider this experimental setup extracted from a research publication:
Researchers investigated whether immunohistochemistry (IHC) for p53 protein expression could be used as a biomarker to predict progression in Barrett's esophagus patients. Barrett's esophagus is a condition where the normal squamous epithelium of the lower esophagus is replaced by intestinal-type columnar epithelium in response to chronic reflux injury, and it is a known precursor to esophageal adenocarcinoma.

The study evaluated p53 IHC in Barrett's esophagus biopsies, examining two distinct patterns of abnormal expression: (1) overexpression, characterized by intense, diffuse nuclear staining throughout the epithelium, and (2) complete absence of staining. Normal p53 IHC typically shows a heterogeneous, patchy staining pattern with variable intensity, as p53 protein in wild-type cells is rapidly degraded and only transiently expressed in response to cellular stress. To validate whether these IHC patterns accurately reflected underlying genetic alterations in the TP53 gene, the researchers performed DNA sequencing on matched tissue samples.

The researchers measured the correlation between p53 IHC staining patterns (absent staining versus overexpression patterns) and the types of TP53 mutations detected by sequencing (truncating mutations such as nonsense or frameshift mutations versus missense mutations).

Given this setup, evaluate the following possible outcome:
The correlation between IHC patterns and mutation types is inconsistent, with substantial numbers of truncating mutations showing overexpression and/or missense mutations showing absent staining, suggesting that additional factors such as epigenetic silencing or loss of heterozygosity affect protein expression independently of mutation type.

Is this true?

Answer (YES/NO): NO